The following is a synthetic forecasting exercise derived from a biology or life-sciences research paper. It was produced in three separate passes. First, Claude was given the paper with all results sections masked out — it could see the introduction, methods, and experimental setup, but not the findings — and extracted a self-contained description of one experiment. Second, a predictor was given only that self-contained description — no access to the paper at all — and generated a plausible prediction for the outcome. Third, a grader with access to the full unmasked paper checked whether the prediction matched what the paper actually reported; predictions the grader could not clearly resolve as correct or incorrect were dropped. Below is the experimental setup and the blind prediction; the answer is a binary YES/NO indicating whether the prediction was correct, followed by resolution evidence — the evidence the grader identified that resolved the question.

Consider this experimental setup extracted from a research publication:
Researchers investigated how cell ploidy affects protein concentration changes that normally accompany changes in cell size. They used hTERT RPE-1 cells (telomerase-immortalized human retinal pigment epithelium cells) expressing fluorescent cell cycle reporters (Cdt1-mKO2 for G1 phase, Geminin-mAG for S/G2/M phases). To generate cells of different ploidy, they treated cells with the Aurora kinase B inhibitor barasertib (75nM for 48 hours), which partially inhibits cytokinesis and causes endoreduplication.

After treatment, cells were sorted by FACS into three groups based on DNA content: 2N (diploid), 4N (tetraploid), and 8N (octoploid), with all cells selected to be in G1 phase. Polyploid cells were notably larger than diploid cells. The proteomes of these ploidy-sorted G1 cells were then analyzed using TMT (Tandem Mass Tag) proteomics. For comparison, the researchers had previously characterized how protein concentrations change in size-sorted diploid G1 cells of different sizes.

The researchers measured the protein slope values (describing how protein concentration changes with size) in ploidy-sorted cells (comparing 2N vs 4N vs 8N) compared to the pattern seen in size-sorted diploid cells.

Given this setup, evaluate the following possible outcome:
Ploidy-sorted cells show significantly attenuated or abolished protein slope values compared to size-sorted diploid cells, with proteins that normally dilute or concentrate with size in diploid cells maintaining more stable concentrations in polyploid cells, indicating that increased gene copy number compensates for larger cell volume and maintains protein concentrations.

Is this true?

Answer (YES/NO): YES